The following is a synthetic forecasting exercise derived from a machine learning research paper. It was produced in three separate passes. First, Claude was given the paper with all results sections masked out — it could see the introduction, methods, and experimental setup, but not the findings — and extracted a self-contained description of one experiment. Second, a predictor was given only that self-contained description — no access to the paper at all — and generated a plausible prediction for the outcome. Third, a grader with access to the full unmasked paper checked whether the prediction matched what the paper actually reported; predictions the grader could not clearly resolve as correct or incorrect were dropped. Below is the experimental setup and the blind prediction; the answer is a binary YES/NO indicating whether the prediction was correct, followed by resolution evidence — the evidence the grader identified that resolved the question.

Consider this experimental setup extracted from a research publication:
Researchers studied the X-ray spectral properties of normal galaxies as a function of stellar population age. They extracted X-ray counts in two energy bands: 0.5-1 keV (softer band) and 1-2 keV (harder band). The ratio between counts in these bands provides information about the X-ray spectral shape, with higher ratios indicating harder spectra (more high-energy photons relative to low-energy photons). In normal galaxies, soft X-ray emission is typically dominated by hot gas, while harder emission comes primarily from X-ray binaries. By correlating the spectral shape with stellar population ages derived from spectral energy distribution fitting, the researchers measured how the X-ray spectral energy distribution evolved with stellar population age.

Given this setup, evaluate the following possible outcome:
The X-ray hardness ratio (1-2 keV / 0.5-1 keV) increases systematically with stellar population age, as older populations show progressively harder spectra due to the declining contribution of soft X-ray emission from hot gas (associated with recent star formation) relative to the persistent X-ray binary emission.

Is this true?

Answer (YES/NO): YES